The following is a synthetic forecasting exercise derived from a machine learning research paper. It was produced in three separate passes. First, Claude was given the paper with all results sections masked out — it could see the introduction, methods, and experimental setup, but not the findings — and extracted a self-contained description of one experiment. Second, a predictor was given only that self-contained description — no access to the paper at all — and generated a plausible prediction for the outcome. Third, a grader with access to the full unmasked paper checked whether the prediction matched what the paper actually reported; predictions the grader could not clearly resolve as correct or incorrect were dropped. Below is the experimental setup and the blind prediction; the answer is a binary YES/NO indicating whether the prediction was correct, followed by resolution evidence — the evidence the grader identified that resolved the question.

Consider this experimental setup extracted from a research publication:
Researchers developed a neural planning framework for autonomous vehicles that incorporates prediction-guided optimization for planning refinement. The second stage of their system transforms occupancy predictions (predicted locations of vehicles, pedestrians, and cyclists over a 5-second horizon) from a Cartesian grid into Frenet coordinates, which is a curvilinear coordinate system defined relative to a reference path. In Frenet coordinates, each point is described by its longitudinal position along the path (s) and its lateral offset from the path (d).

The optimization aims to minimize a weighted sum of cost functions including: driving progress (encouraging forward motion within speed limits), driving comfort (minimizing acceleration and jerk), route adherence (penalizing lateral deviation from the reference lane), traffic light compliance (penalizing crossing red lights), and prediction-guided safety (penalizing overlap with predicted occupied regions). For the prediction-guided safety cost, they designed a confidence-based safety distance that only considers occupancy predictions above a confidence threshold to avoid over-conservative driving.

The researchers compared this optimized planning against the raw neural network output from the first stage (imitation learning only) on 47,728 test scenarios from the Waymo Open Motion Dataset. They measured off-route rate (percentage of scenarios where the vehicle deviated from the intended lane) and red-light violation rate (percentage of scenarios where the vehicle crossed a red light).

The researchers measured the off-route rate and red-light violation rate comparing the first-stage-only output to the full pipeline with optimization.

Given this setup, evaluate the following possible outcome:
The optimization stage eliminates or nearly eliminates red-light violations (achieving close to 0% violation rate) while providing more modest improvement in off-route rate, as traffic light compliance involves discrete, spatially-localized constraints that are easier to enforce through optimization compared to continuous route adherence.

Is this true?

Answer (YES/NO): NO